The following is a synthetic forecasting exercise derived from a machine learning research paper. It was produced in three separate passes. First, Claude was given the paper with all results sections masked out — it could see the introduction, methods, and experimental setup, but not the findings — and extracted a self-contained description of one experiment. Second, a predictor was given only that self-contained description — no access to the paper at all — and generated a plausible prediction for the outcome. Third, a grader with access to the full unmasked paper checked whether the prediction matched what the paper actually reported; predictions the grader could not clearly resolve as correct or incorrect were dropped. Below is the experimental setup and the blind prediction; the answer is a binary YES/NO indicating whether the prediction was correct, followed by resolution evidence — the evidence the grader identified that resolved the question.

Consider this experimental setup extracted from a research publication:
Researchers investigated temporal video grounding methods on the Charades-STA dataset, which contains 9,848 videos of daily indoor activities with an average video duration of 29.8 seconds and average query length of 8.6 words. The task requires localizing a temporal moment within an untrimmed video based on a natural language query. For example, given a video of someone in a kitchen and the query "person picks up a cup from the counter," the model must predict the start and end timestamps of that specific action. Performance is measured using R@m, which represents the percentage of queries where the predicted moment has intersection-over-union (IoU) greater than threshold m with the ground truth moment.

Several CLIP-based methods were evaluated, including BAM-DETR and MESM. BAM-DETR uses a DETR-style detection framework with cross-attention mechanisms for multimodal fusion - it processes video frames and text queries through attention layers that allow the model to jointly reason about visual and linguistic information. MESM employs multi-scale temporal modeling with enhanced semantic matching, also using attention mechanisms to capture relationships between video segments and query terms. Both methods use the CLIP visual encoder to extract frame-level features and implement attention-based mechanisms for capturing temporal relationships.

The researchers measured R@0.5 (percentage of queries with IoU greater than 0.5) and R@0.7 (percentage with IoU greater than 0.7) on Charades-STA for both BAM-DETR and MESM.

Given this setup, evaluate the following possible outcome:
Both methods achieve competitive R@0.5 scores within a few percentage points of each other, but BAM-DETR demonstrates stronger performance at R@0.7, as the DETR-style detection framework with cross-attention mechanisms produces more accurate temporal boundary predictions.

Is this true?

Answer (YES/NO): YES